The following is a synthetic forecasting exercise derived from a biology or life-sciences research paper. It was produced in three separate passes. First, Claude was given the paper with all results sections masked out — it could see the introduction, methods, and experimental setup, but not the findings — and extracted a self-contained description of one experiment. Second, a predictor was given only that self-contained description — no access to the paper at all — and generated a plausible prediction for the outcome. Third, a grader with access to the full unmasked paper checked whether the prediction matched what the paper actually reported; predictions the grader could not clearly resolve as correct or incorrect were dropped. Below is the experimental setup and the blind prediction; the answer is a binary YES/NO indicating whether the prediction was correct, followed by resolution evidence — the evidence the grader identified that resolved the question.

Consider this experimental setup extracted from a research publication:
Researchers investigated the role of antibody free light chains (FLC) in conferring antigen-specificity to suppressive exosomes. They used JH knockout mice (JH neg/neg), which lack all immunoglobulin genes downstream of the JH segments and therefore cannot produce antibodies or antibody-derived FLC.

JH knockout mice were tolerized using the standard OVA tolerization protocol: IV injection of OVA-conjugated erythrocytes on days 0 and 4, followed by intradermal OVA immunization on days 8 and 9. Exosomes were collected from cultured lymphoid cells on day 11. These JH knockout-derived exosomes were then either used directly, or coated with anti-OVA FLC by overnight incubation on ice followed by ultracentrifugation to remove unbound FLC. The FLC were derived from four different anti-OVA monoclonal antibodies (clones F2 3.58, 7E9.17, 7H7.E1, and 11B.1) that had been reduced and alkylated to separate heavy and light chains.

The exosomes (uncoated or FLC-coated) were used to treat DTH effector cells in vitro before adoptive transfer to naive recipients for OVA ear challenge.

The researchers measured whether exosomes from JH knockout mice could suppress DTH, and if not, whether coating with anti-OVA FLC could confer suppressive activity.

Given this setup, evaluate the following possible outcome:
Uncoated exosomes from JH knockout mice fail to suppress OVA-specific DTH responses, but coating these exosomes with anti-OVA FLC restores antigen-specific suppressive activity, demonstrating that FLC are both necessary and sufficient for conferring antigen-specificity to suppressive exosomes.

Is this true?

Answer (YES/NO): YES